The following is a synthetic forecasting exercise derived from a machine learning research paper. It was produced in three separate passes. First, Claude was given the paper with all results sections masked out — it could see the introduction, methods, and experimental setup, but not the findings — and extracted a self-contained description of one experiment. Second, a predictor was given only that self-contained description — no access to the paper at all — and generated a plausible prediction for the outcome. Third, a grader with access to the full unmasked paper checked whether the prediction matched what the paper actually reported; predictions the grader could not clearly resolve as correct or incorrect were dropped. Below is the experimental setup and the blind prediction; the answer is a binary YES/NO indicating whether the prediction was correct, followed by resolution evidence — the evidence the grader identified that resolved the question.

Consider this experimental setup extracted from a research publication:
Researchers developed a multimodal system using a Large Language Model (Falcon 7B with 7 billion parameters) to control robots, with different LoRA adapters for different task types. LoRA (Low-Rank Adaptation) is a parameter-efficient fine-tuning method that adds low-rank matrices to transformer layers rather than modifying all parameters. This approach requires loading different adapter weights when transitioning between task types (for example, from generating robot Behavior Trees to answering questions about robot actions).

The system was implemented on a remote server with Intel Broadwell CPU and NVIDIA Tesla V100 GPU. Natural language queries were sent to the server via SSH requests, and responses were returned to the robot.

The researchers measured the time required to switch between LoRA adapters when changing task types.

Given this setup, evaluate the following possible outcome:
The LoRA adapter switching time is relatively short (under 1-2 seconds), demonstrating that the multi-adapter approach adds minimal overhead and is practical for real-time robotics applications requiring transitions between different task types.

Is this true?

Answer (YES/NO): NO